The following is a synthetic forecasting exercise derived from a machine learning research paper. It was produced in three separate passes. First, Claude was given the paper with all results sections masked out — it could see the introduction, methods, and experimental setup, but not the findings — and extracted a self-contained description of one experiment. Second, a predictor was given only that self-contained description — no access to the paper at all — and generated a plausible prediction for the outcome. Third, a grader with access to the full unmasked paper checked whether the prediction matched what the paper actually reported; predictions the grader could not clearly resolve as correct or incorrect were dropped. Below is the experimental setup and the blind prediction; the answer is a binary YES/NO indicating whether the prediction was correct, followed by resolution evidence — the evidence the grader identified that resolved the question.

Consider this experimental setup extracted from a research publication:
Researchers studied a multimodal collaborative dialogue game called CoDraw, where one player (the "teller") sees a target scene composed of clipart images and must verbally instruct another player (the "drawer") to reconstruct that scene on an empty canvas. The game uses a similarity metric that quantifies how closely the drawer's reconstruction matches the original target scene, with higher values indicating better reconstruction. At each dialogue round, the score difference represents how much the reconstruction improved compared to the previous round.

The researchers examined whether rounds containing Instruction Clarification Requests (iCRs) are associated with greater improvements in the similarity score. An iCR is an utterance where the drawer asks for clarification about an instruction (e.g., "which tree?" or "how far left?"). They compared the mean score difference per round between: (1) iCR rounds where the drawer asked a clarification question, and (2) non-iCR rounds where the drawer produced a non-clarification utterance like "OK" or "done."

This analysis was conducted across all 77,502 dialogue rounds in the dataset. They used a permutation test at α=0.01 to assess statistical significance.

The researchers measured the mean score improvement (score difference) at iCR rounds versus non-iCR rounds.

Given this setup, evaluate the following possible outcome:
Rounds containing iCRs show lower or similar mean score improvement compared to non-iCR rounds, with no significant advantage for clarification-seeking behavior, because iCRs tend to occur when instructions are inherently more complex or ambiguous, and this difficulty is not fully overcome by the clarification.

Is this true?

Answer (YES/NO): NO